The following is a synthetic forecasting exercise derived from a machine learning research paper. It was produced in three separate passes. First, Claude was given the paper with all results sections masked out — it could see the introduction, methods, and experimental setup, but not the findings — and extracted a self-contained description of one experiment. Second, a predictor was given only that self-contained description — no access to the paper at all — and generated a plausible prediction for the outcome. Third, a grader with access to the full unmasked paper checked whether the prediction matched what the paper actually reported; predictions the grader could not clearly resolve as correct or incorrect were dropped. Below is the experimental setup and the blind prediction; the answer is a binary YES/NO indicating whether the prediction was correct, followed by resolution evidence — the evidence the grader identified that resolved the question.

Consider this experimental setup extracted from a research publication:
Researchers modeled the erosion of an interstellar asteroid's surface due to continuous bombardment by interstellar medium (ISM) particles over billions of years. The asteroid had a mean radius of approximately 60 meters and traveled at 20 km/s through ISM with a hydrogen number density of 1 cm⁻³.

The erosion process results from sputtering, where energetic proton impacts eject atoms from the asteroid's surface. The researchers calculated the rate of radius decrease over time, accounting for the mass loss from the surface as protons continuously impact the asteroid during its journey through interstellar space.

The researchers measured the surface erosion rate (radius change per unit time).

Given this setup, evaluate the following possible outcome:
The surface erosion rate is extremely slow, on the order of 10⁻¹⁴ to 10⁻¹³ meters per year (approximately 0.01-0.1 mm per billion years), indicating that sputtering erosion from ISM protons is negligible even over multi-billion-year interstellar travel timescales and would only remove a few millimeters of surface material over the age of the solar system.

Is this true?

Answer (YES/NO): NO